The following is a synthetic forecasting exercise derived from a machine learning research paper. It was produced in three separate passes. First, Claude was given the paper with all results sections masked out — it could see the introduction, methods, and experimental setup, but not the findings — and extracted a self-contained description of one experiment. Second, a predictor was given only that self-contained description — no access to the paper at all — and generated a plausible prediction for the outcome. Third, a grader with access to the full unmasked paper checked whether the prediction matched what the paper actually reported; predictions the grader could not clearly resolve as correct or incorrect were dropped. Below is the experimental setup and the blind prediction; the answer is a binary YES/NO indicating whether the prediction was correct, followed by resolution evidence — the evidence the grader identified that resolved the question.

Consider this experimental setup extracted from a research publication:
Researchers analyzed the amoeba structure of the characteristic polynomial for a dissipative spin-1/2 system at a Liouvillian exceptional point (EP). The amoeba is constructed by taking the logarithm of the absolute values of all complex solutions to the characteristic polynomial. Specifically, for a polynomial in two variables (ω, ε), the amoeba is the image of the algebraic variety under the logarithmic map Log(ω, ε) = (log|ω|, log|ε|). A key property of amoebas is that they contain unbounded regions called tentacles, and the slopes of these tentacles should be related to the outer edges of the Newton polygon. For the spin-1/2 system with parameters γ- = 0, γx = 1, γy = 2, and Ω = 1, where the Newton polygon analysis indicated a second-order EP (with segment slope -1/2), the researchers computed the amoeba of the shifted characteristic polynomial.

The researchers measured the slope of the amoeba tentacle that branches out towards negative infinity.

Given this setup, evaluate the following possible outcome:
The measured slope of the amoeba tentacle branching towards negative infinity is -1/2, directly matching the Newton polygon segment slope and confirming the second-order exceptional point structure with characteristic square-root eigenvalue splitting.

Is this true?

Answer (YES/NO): NO